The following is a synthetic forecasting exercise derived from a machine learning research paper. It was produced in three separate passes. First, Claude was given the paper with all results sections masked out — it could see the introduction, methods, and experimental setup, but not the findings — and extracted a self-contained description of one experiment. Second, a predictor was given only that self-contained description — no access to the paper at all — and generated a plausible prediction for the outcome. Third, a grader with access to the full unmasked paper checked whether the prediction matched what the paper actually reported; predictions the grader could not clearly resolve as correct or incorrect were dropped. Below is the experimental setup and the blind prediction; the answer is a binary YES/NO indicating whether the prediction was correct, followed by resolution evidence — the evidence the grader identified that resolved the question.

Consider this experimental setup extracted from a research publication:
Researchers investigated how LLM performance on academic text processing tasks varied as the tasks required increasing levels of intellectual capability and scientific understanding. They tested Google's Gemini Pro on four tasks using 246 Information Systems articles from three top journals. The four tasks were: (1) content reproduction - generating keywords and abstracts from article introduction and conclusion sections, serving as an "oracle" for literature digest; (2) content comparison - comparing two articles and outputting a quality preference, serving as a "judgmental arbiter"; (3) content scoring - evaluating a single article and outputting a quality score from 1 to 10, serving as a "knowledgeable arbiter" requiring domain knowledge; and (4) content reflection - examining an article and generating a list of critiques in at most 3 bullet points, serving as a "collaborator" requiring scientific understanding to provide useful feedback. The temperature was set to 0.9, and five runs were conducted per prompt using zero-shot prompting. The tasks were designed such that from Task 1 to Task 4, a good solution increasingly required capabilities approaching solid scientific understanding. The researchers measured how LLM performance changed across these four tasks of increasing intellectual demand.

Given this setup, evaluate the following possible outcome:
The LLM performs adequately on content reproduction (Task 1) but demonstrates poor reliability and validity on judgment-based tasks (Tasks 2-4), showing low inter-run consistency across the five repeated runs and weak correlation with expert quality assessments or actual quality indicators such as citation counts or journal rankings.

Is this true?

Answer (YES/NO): NO